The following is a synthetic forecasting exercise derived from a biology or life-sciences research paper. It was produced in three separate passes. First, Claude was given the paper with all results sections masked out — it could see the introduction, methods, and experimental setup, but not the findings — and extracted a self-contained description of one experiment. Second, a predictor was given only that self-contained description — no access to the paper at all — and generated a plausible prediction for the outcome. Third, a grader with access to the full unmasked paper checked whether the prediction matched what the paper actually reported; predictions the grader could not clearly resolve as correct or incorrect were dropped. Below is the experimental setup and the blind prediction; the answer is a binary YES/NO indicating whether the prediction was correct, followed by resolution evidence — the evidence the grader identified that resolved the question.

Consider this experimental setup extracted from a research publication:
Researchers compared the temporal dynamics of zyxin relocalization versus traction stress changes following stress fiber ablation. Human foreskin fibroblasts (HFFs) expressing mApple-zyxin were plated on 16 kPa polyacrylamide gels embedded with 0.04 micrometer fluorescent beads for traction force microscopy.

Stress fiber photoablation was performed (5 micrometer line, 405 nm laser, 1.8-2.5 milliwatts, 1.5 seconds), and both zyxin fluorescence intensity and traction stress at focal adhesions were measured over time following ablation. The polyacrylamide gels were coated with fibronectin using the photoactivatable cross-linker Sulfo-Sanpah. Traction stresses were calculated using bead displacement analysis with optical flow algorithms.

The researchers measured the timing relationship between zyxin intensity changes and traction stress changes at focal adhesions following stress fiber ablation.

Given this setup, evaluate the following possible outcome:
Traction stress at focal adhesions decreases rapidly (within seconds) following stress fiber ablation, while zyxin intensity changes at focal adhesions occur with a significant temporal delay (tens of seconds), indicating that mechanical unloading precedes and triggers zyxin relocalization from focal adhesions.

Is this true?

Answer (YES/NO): NO